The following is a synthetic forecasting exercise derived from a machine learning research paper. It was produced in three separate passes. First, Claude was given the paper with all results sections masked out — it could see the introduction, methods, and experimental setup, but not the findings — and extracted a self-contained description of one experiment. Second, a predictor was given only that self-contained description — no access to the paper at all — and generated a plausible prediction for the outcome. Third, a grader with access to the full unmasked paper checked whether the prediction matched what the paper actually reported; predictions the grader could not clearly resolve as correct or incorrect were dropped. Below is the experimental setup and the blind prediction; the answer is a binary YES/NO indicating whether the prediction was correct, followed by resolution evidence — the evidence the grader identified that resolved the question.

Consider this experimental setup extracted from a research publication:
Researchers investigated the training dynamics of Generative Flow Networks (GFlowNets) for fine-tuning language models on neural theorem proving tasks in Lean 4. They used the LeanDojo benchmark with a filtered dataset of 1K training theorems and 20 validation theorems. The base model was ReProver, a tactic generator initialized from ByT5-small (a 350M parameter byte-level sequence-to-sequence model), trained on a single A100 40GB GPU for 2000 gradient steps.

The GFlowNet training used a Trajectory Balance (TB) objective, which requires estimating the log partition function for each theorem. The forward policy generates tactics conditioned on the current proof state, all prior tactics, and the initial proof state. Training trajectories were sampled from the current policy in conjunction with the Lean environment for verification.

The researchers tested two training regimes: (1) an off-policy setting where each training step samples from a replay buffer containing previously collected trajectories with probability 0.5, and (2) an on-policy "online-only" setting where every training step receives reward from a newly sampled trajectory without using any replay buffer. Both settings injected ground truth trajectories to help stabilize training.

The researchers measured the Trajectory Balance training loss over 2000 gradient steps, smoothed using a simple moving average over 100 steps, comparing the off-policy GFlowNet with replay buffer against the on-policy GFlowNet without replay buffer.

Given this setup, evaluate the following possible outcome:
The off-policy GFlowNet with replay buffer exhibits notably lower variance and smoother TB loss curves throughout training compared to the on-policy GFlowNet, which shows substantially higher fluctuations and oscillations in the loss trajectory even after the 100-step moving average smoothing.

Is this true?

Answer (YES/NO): NO